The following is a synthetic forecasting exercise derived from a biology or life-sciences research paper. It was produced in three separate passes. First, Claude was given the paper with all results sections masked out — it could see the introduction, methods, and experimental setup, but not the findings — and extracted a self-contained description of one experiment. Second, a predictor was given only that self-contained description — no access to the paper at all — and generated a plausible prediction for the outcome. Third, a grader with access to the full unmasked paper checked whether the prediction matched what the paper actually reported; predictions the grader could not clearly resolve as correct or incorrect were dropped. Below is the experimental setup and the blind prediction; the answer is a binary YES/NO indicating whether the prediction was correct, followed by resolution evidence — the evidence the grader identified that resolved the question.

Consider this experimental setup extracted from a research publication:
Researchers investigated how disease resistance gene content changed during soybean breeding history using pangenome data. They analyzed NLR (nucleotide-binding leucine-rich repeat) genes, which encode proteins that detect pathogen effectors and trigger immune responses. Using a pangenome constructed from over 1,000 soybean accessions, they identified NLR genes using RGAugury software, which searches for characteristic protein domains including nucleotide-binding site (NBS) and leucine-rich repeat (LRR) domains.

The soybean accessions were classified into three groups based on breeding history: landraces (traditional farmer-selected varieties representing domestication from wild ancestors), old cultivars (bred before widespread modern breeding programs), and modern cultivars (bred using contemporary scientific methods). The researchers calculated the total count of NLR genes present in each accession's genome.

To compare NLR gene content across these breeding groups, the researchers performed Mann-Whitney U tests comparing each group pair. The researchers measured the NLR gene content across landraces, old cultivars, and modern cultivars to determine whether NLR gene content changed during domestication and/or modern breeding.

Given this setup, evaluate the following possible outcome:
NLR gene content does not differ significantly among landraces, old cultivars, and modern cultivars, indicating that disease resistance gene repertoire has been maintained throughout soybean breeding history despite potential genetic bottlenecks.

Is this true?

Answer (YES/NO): NO